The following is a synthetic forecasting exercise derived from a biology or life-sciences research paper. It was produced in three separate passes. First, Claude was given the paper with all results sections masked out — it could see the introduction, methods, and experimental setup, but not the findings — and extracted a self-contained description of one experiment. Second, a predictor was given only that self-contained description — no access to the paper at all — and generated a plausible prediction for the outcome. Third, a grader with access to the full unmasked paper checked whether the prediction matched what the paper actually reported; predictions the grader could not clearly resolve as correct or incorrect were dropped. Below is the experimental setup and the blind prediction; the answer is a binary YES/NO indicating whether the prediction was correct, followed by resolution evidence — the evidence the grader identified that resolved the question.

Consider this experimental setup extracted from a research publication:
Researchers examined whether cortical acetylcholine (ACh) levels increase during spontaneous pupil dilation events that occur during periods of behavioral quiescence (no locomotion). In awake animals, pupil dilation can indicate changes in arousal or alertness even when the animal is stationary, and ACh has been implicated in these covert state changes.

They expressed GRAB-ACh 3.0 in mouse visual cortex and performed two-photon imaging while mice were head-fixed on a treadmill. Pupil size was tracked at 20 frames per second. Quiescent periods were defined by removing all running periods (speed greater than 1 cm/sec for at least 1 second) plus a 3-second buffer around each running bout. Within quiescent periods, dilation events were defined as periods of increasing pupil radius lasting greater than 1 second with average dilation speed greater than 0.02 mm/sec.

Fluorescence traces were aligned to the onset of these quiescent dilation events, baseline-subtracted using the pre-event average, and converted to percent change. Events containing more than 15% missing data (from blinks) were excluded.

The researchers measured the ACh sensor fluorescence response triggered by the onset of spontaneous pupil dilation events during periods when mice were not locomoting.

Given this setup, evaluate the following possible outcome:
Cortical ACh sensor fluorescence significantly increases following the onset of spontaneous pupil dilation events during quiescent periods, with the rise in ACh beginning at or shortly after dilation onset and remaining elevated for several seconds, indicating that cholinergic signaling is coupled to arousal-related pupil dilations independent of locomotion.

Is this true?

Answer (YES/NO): NO